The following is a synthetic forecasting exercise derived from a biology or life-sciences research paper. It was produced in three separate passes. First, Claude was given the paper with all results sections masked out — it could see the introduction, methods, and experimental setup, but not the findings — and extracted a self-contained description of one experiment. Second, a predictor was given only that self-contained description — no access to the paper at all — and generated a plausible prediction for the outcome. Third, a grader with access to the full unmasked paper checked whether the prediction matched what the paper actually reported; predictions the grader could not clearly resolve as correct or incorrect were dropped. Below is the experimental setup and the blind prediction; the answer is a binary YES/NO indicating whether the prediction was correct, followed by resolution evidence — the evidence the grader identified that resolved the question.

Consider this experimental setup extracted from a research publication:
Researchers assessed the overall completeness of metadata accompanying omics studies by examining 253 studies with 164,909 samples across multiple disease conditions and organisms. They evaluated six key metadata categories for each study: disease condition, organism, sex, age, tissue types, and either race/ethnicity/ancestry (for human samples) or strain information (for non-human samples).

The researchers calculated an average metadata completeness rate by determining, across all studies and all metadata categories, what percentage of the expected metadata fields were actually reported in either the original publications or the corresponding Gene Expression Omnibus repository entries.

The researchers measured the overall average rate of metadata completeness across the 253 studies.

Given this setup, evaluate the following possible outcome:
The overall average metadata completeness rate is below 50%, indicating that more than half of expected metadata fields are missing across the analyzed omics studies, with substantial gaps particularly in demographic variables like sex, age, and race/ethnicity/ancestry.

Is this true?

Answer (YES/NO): NO